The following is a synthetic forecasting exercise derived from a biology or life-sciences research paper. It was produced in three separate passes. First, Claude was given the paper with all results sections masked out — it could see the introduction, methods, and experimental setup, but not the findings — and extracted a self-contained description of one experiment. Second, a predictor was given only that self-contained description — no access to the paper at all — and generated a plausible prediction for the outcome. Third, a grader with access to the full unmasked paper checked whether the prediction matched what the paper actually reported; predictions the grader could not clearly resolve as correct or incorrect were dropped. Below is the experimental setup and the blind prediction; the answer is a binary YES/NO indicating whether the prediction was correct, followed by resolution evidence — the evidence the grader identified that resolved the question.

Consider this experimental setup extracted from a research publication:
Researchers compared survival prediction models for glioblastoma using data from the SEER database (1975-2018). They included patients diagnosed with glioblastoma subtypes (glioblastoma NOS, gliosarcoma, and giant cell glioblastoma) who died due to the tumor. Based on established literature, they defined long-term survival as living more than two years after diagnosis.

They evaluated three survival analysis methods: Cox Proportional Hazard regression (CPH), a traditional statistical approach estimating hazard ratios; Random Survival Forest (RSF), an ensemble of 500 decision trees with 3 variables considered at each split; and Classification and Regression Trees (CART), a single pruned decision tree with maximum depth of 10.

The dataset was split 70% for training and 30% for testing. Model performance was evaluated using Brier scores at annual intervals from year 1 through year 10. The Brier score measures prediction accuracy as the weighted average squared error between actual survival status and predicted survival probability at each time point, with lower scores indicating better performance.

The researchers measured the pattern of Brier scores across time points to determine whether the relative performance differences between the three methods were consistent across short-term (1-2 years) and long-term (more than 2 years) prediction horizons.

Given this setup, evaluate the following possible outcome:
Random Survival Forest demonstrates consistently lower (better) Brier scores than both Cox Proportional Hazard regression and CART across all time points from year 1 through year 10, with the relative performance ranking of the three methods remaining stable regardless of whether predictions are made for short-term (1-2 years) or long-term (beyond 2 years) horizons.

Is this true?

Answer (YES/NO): YES